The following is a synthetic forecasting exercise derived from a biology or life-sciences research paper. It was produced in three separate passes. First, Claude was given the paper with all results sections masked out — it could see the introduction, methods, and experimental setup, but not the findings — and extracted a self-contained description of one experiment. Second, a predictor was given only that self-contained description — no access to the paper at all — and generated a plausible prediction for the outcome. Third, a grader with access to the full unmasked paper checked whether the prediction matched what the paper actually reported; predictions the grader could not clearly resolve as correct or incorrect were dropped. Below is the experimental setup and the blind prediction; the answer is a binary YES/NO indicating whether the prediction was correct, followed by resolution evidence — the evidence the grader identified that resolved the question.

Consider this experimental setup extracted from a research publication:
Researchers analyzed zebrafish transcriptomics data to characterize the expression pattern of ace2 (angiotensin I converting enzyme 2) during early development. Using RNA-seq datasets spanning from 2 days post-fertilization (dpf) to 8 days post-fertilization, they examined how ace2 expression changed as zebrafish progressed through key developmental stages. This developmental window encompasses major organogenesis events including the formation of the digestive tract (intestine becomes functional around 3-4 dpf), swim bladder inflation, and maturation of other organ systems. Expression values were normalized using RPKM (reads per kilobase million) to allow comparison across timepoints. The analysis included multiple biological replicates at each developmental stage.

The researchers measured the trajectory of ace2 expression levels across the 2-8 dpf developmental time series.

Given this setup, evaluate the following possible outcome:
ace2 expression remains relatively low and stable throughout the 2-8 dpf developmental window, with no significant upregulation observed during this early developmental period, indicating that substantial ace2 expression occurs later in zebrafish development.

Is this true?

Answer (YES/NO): NO